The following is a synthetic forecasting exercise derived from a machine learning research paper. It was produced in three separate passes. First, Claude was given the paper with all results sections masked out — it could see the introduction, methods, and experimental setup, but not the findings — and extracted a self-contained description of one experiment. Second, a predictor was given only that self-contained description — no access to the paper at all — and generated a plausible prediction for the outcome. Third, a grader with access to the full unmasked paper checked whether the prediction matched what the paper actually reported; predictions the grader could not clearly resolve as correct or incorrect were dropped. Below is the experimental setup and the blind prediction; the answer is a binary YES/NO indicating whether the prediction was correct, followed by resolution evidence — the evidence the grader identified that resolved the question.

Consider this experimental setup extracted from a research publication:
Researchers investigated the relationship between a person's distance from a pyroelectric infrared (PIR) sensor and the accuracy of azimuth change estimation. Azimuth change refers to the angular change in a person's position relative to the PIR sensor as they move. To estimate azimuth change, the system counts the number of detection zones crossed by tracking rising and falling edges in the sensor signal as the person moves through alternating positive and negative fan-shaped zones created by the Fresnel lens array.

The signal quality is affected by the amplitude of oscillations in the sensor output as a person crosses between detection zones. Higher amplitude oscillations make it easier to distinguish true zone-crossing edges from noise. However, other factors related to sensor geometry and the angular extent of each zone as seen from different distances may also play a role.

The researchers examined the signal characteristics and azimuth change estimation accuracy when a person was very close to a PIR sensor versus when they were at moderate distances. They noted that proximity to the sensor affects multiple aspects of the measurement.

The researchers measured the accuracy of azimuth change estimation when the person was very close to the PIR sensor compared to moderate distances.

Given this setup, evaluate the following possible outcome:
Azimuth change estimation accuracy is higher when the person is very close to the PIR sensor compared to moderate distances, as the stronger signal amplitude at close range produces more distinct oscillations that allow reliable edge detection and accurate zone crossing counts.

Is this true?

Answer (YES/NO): NO